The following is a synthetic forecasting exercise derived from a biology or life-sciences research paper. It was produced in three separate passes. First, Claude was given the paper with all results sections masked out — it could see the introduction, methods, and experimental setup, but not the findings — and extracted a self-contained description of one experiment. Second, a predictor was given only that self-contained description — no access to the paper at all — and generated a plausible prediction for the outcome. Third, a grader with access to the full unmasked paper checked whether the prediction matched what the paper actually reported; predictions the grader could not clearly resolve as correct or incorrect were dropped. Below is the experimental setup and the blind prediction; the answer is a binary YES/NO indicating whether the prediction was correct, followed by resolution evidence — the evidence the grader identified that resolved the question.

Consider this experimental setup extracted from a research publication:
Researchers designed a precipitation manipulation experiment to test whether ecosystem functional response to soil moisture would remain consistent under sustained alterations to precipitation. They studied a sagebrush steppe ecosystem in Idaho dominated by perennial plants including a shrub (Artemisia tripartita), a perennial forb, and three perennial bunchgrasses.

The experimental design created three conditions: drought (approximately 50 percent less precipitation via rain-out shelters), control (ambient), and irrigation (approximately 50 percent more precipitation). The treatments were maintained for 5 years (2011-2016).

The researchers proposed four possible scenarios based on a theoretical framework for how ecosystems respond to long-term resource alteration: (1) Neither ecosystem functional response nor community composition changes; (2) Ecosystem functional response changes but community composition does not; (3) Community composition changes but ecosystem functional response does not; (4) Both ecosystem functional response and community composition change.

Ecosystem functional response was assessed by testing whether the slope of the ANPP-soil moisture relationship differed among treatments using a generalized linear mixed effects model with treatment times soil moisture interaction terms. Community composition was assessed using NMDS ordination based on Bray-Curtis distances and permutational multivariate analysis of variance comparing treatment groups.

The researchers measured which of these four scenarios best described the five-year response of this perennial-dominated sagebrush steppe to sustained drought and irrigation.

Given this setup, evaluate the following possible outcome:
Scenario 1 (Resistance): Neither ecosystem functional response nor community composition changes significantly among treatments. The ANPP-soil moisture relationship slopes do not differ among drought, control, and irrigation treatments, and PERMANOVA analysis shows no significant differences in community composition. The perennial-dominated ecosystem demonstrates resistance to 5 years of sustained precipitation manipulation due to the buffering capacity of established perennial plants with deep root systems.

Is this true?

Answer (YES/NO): NO